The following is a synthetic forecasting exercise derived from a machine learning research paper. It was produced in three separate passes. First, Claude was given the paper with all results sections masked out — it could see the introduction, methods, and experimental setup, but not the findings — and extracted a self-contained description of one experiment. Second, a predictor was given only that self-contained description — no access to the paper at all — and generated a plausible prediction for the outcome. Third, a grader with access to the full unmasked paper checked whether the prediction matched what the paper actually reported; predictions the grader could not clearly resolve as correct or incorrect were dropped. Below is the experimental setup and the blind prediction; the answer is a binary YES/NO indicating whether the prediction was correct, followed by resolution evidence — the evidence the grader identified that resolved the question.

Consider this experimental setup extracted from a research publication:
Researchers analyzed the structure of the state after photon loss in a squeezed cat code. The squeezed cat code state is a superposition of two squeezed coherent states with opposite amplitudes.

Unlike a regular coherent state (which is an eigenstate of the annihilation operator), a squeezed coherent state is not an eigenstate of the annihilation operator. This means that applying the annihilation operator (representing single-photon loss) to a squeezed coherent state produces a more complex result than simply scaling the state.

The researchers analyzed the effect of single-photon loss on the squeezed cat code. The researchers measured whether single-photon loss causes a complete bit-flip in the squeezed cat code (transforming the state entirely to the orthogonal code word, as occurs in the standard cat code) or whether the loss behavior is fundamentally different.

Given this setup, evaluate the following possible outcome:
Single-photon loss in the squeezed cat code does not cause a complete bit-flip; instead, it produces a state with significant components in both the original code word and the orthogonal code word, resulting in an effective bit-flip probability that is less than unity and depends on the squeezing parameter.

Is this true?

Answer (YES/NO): NO